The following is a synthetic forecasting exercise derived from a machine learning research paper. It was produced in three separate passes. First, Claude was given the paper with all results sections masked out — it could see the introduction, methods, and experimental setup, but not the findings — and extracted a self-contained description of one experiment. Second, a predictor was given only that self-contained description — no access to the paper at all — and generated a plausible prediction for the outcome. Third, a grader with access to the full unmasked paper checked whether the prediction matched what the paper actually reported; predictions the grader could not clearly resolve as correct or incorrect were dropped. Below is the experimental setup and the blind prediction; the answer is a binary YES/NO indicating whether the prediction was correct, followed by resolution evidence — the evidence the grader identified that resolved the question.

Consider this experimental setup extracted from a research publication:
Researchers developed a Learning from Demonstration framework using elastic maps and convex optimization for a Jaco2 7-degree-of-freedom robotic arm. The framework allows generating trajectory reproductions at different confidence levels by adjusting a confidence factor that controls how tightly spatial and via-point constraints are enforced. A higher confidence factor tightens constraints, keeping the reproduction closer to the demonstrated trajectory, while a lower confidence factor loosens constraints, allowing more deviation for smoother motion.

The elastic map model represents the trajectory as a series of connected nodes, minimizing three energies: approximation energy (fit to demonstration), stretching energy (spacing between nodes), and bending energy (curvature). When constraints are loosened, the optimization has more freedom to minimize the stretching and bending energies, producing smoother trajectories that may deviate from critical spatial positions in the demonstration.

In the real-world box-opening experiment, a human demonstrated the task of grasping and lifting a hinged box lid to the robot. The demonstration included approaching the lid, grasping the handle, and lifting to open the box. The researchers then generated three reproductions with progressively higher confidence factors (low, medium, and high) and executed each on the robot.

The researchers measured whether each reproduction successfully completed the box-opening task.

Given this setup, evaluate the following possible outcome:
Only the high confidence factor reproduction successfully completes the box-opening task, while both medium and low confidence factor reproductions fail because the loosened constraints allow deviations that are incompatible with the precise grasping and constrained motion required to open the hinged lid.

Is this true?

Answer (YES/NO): NO